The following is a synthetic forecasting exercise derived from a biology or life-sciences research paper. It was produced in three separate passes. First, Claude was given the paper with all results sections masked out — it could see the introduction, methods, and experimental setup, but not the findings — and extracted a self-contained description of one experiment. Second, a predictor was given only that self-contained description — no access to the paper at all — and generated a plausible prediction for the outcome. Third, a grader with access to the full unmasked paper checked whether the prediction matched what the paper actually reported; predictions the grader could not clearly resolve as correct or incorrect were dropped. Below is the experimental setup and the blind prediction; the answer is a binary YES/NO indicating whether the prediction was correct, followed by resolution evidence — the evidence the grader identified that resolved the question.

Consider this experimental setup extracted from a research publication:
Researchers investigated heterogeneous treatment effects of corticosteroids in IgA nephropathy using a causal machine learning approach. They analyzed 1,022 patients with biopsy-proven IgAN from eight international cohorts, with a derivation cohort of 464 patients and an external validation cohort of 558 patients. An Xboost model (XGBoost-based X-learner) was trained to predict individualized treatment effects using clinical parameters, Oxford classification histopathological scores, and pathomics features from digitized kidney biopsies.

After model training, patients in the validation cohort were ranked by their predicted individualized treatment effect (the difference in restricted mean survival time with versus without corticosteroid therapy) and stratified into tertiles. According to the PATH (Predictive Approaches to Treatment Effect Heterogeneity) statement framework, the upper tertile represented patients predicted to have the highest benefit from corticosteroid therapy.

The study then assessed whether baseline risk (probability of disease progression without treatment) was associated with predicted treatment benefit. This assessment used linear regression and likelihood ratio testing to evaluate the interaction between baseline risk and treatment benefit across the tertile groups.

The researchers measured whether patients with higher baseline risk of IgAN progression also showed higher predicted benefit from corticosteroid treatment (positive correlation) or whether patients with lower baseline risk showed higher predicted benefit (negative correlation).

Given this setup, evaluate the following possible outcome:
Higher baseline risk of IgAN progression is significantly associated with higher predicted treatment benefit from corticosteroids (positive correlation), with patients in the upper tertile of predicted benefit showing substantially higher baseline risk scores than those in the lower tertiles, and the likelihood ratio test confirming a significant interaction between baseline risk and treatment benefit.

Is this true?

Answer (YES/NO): YES